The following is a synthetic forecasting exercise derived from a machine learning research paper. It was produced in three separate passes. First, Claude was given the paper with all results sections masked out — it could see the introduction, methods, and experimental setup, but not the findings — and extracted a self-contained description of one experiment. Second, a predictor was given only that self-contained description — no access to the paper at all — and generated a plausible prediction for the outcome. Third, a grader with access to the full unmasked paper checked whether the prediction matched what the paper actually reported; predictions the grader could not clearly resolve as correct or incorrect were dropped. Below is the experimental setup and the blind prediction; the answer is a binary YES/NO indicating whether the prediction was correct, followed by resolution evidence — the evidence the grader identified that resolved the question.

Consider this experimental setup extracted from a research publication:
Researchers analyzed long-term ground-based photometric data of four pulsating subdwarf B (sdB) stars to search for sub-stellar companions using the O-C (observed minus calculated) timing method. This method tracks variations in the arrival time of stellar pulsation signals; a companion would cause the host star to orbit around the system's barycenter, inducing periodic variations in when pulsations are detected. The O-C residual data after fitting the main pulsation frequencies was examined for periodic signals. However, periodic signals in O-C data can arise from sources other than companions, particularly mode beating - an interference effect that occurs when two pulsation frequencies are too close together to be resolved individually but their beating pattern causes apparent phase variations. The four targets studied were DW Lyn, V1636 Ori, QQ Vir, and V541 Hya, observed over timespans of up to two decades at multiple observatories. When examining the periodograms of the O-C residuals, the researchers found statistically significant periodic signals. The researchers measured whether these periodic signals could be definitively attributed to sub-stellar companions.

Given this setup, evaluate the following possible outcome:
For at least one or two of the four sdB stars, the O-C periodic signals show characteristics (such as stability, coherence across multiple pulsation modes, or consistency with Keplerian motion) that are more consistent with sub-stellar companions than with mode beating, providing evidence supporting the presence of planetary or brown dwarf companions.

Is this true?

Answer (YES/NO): NO